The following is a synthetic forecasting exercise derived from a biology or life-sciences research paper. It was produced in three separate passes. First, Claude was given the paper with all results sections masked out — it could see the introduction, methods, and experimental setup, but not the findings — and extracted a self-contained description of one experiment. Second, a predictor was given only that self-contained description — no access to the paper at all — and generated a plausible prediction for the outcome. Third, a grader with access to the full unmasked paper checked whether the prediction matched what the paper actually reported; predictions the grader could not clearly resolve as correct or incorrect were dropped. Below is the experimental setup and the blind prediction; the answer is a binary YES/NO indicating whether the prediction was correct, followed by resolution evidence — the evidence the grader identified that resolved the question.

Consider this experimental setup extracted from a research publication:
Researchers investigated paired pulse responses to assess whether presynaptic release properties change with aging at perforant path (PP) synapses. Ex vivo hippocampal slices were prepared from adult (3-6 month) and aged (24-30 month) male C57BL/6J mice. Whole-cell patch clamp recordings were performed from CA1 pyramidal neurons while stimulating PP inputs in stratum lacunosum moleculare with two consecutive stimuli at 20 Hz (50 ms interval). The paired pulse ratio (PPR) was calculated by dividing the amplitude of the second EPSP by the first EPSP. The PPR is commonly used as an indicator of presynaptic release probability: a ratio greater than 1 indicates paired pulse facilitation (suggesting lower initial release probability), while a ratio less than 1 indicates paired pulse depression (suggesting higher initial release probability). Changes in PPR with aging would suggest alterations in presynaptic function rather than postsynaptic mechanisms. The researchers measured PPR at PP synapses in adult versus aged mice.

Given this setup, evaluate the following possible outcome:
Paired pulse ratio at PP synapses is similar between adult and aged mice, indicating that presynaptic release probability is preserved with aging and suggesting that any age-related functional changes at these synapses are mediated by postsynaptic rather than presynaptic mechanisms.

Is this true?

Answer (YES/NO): YES